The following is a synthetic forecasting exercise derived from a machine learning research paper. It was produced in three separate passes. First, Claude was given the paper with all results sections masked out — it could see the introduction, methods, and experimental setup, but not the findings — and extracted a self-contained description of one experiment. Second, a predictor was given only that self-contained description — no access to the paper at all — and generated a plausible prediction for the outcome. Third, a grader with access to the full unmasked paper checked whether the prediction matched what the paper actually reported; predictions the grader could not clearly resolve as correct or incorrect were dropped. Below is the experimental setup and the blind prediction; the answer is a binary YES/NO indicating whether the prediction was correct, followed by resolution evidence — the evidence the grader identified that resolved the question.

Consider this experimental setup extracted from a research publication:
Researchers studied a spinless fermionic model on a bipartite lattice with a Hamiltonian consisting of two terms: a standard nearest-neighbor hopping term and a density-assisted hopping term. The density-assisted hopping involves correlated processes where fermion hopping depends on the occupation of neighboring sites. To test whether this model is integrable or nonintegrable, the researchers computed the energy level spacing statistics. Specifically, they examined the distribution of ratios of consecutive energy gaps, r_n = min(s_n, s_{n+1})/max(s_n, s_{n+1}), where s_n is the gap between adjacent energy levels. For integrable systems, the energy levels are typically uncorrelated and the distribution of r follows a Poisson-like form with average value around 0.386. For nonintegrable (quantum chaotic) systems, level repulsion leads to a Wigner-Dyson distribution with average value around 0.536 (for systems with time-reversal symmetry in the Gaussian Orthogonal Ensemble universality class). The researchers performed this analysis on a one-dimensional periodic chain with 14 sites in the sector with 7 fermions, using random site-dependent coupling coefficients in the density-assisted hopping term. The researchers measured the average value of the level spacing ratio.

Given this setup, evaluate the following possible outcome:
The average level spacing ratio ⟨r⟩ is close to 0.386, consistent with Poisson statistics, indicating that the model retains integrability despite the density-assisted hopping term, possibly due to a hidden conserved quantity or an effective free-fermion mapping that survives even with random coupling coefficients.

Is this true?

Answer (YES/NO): NO